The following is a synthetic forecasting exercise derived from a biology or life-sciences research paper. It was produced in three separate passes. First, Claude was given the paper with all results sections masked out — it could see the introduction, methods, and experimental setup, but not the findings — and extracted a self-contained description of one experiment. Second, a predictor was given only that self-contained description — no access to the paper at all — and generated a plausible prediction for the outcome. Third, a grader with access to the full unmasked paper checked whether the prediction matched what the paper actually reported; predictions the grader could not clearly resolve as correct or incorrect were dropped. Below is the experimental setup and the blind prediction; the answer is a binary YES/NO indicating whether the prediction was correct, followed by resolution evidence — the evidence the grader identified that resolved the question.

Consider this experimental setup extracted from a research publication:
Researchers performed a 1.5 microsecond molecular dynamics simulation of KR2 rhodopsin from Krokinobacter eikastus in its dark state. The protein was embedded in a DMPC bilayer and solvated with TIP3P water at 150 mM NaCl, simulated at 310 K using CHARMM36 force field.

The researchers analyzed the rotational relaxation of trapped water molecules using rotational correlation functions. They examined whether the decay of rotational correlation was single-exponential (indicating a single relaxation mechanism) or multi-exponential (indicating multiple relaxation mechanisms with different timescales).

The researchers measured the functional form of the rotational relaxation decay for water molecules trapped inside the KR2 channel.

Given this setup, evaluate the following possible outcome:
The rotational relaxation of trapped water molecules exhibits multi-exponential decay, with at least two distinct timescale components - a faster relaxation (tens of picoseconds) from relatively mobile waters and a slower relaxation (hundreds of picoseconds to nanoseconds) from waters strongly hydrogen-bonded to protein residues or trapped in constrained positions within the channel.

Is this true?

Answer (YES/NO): YES